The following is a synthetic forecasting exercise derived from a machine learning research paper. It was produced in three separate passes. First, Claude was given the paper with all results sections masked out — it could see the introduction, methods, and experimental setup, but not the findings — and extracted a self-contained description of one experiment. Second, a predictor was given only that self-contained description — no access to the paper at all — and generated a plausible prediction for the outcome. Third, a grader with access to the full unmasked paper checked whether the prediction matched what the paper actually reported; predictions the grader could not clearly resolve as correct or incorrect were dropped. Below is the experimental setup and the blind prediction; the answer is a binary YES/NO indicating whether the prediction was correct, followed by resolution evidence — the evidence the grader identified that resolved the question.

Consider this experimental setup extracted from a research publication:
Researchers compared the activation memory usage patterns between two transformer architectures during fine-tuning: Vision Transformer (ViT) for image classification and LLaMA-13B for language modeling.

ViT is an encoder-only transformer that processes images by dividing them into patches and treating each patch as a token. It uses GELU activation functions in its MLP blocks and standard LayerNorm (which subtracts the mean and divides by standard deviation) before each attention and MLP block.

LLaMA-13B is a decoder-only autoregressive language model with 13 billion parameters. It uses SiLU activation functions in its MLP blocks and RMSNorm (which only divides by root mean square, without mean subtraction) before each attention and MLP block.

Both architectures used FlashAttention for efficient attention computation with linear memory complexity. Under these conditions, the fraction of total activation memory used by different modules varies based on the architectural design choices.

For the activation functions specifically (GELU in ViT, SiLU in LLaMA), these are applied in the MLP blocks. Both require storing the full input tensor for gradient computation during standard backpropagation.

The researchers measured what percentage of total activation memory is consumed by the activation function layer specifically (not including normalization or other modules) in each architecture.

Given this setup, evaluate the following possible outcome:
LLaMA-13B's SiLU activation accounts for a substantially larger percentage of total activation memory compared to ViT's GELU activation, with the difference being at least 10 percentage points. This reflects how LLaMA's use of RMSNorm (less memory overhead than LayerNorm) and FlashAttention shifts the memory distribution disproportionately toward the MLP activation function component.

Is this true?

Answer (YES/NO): NO